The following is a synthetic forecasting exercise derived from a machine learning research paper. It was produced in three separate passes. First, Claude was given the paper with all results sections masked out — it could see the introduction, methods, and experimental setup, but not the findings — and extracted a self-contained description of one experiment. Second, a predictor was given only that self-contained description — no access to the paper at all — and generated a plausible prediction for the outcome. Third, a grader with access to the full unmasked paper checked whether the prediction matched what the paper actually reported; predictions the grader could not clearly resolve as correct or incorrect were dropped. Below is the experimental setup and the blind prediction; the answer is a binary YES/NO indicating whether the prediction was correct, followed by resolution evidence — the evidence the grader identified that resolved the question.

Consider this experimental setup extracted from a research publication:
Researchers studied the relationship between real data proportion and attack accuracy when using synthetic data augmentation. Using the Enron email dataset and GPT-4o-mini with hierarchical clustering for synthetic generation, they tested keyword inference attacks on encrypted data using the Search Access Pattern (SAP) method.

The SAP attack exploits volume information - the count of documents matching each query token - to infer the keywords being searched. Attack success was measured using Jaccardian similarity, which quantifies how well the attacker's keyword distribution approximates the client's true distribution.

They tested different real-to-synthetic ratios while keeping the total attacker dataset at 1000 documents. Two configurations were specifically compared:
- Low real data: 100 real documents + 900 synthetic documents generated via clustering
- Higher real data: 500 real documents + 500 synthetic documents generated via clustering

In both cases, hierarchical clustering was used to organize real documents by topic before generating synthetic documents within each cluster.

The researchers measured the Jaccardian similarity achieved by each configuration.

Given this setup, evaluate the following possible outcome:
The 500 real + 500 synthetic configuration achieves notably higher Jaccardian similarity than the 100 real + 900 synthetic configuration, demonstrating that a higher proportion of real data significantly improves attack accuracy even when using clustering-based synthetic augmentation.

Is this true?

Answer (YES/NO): YES